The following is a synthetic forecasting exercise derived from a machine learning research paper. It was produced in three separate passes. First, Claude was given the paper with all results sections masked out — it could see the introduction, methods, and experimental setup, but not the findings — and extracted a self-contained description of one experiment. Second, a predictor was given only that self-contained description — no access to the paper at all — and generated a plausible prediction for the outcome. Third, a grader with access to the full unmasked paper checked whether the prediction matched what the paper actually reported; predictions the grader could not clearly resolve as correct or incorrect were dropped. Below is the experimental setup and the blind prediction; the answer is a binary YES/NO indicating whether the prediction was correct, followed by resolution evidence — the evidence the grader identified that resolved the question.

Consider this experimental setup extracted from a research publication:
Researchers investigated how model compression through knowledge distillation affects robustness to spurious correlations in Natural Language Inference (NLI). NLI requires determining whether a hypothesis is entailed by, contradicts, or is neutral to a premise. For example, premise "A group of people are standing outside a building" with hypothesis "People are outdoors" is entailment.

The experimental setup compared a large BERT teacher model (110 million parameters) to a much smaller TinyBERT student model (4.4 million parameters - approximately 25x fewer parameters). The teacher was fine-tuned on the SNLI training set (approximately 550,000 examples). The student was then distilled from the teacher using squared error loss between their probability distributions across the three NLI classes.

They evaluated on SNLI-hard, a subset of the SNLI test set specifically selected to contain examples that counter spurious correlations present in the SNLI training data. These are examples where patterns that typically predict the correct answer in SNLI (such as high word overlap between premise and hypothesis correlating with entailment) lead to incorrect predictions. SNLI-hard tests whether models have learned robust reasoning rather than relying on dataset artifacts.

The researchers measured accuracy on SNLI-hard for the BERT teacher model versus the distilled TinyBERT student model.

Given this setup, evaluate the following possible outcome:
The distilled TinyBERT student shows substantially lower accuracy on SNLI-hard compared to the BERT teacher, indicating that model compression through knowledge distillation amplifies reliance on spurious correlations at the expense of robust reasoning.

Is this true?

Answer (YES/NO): NO